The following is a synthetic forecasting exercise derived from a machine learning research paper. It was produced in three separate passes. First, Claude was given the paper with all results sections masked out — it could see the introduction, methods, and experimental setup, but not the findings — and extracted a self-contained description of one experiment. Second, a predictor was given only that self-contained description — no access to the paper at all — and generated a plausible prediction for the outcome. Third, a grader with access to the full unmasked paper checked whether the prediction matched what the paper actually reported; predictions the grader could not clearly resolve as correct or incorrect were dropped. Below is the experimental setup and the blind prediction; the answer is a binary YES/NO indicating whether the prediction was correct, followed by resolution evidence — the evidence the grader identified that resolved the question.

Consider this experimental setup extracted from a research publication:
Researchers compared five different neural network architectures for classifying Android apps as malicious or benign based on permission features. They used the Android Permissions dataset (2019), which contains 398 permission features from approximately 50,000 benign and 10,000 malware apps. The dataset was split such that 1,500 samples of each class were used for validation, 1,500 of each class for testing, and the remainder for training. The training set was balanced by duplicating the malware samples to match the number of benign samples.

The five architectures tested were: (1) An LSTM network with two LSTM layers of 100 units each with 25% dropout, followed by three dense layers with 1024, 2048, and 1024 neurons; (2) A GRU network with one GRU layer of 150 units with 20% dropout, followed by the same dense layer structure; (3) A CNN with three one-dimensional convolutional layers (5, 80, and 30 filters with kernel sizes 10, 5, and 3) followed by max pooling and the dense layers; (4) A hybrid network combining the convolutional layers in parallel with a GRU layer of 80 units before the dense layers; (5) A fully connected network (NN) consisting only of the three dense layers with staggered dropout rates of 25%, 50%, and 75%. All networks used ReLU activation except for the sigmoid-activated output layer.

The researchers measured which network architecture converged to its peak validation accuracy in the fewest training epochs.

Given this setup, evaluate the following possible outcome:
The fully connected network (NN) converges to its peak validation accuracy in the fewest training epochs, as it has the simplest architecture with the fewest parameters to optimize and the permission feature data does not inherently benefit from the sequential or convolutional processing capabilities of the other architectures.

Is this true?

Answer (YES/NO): NO